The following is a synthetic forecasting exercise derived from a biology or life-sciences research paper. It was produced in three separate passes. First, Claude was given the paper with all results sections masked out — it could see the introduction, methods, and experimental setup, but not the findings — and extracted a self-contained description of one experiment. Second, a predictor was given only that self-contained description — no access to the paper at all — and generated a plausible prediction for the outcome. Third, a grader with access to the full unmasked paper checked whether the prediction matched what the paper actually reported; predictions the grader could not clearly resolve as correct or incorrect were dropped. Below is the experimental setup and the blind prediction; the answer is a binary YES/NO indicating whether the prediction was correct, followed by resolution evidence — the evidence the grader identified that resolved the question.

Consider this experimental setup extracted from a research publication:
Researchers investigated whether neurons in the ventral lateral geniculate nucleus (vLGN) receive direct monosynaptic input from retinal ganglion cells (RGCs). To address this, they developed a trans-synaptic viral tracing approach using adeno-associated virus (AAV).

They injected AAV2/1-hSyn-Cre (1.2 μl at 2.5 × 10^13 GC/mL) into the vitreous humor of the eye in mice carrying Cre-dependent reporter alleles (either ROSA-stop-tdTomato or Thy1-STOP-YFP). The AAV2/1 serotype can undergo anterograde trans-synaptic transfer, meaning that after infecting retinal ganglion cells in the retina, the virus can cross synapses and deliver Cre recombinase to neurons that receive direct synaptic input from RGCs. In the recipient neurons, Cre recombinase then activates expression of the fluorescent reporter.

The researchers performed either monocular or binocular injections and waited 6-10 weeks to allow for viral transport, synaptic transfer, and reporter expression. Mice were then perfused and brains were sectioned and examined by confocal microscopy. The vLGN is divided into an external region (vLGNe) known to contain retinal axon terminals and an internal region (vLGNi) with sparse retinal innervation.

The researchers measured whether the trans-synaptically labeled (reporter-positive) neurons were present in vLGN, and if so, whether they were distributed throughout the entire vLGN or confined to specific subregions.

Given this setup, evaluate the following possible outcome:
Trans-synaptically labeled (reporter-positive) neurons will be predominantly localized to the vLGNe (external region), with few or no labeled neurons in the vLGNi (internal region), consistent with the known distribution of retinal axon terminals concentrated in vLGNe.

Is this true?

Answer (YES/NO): YES